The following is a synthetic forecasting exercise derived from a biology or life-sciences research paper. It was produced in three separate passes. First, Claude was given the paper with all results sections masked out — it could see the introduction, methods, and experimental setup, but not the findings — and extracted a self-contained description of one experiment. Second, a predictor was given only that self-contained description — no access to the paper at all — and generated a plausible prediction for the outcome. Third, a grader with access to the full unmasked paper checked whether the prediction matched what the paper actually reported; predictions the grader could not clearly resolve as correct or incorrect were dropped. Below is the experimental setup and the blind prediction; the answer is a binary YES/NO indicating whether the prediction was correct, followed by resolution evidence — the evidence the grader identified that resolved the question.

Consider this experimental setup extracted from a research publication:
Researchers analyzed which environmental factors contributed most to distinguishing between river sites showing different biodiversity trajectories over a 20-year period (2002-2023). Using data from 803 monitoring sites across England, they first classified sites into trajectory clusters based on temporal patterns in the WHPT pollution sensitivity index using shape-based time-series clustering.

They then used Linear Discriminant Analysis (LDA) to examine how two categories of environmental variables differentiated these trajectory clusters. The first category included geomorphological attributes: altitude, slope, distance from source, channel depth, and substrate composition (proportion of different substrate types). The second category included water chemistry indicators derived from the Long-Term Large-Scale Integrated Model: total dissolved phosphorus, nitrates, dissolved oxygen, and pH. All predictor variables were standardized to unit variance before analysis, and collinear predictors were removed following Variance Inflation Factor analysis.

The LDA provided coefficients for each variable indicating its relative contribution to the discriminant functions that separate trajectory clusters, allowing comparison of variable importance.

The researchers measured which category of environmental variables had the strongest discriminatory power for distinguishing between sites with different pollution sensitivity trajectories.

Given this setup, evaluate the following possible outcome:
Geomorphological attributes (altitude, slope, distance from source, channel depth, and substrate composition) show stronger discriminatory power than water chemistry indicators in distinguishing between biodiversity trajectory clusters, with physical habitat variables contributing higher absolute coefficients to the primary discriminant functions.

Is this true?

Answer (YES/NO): YES